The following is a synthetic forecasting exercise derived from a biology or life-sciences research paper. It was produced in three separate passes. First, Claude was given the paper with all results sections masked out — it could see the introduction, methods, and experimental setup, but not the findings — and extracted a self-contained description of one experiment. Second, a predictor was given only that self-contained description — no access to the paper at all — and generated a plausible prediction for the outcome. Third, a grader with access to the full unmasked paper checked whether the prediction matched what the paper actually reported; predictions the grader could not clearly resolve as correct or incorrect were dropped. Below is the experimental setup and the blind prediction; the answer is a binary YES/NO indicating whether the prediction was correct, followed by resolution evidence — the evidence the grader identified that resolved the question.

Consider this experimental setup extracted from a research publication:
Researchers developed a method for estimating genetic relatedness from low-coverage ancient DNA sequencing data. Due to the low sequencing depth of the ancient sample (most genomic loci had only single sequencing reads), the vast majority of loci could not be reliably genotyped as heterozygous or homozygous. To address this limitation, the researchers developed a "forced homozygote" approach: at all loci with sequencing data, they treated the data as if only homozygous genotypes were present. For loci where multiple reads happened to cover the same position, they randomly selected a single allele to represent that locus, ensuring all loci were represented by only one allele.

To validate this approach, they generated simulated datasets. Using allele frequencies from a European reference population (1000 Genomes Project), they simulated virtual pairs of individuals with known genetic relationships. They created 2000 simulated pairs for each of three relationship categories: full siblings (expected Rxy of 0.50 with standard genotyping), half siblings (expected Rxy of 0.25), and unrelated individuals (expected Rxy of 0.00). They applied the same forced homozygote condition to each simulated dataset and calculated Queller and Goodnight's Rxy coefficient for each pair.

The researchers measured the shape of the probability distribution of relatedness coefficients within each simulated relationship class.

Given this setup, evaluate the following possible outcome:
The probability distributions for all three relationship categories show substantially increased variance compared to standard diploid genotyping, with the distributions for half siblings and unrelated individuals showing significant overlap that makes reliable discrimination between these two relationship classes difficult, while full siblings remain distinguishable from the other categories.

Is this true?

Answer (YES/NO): NO